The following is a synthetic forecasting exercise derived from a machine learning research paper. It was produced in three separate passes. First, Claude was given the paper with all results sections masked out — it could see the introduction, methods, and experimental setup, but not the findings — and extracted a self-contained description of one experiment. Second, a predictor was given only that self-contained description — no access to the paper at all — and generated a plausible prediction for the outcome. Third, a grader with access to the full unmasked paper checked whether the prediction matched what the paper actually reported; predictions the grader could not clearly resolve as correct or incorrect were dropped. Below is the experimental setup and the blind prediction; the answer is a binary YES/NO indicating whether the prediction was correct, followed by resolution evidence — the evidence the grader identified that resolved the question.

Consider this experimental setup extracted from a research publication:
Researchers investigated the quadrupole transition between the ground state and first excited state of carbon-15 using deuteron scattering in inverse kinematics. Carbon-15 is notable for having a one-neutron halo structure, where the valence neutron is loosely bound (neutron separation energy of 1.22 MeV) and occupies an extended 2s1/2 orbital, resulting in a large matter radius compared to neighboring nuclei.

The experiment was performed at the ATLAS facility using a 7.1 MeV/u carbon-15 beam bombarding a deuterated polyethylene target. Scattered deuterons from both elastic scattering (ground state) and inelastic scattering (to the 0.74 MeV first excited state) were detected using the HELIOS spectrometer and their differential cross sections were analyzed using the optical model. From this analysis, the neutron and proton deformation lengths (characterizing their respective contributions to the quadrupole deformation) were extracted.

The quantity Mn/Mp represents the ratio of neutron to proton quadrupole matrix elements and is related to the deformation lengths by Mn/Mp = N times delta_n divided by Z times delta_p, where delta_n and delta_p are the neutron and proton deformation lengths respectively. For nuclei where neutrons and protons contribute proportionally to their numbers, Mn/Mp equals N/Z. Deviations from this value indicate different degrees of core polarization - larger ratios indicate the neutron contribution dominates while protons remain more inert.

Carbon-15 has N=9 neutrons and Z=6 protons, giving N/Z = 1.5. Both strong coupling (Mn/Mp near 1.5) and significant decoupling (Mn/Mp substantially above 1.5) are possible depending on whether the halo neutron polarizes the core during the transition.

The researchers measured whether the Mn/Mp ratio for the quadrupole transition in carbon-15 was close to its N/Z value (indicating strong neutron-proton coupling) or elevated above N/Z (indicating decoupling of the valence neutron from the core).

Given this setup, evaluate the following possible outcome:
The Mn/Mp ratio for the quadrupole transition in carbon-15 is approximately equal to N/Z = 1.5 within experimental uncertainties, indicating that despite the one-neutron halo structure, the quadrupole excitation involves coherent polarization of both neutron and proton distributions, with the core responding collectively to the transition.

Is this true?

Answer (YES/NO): NO